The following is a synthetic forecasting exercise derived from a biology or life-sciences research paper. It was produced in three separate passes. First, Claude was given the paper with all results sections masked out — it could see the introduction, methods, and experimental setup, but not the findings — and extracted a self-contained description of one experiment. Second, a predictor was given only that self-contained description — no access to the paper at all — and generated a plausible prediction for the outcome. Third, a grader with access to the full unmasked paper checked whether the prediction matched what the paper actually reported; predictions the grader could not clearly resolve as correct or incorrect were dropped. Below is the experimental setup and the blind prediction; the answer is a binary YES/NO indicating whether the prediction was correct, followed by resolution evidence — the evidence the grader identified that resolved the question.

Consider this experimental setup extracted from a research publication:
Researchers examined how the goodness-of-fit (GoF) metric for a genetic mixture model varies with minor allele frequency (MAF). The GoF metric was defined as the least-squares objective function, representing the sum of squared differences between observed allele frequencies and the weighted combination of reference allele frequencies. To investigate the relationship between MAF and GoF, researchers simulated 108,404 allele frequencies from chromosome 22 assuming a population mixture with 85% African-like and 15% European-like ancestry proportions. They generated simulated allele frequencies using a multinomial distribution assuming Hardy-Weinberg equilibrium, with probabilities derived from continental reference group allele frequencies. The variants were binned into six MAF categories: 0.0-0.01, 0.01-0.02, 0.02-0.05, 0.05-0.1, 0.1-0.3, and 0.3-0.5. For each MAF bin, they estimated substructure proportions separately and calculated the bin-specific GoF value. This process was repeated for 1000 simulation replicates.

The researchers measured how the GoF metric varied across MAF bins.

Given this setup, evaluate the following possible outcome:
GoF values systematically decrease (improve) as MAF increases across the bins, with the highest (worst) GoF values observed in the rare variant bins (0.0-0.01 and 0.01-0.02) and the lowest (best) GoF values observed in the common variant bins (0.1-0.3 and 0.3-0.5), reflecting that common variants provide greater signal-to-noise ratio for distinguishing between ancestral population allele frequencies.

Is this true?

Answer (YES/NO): NO